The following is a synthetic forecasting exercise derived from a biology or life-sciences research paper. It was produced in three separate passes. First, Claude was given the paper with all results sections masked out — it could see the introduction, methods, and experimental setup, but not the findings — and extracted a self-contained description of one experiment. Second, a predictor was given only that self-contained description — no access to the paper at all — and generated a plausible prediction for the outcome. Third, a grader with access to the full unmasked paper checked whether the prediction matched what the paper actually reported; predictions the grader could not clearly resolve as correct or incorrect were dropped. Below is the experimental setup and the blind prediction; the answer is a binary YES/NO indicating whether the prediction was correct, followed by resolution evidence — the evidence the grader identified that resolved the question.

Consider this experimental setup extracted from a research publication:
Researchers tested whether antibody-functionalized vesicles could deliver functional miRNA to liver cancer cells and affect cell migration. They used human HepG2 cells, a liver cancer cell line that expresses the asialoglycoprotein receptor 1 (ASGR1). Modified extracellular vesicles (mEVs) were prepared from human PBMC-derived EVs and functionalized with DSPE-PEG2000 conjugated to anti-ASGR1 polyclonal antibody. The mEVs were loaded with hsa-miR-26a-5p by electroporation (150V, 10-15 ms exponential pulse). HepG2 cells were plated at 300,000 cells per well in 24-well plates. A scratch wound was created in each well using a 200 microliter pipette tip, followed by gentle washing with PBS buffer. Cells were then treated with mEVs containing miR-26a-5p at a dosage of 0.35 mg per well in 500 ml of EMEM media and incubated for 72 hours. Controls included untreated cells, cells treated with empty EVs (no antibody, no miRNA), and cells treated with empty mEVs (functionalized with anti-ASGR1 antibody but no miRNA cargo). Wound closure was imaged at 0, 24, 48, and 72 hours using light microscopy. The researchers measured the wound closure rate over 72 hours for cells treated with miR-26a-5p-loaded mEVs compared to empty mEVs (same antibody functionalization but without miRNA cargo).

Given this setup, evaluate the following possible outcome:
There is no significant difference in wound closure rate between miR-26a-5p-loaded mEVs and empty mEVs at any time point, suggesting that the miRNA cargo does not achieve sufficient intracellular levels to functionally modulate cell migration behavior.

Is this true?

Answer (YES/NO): NO